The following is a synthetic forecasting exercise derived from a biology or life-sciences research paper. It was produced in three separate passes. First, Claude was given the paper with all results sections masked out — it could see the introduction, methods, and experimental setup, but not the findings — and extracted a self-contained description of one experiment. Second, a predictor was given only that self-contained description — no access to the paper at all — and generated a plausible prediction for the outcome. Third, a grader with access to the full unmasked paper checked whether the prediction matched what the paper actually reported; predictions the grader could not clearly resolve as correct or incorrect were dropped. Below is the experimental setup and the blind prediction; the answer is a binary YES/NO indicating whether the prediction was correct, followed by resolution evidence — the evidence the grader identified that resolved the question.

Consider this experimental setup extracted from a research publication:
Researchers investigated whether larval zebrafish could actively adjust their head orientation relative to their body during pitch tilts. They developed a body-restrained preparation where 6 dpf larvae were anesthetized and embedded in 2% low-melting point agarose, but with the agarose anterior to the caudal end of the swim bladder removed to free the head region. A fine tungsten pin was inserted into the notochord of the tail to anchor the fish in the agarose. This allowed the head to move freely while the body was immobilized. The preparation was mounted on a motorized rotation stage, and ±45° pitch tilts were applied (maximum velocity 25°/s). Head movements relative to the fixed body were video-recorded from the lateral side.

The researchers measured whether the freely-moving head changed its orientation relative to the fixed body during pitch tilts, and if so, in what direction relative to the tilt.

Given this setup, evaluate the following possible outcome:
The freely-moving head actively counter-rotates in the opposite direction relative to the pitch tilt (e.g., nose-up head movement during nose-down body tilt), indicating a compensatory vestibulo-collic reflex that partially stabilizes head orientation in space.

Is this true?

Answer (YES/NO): YES